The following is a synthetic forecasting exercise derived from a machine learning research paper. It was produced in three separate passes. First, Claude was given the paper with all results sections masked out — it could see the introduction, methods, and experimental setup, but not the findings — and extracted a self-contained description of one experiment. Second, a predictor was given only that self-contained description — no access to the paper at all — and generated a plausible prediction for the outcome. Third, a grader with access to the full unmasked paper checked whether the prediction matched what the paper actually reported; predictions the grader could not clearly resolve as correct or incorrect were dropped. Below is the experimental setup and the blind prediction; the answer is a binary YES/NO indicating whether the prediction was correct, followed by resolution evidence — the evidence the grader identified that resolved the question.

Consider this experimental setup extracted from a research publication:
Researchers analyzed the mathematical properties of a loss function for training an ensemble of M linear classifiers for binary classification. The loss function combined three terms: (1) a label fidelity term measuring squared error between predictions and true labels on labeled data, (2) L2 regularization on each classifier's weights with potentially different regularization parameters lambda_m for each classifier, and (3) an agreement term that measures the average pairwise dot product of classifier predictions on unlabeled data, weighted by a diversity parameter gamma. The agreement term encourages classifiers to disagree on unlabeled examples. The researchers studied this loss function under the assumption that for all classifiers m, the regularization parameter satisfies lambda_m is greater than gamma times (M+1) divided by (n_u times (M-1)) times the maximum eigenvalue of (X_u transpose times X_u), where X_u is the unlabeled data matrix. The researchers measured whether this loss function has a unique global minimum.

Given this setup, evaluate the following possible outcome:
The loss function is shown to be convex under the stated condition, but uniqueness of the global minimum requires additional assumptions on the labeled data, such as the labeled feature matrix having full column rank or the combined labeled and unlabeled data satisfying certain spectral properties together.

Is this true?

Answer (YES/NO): NO